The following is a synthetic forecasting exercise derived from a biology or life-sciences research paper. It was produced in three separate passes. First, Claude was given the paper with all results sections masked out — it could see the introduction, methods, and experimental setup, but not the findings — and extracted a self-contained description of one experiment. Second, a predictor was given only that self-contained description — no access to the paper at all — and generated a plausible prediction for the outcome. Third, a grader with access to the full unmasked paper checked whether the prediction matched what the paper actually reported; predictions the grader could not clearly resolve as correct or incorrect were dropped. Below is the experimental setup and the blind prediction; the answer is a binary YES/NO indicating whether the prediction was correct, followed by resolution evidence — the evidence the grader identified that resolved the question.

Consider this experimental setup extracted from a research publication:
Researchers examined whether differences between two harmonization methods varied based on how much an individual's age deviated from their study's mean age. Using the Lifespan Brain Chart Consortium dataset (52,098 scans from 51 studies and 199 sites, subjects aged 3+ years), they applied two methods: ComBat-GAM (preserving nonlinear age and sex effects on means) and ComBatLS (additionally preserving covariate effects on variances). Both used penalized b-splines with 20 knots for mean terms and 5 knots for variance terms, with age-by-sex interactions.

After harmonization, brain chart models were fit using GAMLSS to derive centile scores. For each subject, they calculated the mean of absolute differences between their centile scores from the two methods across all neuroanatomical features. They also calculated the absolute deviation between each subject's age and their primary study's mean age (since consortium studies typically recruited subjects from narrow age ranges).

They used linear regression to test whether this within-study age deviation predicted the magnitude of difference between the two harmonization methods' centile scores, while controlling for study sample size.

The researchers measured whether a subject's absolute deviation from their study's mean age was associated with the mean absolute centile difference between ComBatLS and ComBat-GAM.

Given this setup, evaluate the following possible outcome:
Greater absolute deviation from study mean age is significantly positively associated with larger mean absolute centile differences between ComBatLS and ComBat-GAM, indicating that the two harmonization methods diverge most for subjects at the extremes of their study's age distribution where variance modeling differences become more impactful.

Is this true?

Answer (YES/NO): YES